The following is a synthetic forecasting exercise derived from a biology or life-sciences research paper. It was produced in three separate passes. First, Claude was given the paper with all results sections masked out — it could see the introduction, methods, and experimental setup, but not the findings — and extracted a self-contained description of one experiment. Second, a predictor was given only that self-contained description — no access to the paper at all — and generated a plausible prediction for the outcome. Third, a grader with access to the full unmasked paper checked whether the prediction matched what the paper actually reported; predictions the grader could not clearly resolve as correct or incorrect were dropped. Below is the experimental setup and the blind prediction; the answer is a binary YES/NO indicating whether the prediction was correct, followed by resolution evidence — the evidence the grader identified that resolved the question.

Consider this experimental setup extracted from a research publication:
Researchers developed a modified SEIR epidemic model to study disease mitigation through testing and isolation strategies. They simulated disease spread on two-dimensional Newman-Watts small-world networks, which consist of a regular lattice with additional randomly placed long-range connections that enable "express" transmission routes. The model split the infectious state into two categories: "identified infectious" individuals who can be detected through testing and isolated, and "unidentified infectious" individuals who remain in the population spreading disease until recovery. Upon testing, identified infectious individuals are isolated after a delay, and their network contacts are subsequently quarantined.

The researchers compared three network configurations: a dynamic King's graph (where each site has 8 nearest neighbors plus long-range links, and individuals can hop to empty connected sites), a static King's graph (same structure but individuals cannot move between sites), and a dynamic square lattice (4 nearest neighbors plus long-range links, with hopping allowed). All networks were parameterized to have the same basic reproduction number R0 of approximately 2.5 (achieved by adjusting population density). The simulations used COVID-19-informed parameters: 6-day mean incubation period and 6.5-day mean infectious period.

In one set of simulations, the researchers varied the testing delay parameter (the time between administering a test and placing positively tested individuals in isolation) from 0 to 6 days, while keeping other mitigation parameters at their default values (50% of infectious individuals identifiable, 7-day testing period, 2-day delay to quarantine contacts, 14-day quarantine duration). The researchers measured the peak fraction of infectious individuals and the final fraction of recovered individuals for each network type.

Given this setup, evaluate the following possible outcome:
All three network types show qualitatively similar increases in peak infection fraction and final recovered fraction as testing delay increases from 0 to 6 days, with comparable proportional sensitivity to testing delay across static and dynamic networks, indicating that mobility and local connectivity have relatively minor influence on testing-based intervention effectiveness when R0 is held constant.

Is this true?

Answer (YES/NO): NO